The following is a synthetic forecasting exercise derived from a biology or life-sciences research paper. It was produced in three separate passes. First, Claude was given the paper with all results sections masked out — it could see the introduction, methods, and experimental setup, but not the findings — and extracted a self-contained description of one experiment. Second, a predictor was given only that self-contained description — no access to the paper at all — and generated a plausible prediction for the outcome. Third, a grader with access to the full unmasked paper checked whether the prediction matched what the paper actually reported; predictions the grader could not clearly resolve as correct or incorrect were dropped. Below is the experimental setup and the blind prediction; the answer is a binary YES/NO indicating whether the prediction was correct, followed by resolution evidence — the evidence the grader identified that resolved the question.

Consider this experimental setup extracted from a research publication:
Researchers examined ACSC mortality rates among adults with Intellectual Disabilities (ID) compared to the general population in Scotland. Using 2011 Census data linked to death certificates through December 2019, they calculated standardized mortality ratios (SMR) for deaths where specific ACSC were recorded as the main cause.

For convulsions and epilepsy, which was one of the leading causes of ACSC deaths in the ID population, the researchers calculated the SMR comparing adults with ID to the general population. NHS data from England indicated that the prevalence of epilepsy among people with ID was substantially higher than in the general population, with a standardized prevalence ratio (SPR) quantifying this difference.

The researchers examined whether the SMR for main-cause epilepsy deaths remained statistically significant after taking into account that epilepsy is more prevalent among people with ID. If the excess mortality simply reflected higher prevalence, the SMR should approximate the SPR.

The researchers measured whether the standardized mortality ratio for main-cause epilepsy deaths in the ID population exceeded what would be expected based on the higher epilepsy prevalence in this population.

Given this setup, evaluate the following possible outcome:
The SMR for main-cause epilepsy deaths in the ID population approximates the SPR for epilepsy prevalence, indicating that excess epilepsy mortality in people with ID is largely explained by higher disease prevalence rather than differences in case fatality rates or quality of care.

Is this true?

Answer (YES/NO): NO